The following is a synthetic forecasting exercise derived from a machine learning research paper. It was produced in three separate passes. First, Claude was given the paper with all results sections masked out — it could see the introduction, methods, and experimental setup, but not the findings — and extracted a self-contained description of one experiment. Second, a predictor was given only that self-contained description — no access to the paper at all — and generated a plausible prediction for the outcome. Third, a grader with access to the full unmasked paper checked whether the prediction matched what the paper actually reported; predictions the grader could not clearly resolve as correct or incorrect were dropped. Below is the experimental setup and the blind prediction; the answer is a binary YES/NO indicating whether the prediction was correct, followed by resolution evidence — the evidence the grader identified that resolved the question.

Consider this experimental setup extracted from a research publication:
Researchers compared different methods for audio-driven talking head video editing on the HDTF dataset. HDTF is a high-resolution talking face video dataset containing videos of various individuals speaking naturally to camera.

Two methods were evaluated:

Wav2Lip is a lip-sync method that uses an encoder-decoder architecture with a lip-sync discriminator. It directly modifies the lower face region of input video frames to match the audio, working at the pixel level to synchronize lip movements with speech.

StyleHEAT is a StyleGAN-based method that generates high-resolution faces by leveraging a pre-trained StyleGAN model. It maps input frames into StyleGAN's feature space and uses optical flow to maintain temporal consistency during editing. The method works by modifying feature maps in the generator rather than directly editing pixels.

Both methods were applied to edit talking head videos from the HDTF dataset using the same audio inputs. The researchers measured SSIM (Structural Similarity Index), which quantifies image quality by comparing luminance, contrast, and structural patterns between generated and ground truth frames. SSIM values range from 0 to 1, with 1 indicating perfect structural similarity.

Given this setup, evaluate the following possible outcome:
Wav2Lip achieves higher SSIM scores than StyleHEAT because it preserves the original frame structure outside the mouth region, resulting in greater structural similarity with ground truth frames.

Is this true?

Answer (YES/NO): YES